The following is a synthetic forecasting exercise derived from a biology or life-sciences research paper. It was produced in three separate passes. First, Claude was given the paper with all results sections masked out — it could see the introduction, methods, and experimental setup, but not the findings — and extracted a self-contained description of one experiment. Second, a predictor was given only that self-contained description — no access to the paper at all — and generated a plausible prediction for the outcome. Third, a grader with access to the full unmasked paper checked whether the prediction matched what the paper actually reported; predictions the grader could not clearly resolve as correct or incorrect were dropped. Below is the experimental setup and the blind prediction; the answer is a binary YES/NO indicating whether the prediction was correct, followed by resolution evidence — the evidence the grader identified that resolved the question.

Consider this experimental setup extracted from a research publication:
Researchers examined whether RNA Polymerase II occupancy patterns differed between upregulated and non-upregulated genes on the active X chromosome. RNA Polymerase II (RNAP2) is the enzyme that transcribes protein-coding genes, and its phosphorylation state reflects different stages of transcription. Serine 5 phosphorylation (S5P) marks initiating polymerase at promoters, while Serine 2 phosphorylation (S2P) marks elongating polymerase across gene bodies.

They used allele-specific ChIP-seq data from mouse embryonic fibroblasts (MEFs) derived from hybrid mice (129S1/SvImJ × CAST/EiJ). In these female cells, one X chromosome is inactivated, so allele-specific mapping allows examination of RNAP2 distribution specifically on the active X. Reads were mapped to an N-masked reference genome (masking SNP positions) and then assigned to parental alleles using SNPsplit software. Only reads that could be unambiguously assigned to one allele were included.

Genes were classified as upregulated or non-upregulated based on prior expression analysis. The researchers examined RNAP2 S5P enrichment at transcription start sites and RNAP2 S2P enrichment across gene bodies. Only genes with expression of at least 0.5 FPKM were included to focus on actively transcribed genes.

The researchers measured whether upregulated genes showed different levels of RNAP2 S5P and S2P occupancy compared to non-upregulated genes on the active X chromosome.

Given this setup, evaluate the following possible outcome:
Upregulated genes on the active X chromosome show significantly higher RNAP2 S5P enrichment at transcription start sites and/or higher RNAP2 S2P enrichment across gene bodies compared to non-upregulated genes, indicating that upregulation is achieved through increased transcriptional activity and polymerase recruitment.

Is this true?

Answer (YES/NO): YES